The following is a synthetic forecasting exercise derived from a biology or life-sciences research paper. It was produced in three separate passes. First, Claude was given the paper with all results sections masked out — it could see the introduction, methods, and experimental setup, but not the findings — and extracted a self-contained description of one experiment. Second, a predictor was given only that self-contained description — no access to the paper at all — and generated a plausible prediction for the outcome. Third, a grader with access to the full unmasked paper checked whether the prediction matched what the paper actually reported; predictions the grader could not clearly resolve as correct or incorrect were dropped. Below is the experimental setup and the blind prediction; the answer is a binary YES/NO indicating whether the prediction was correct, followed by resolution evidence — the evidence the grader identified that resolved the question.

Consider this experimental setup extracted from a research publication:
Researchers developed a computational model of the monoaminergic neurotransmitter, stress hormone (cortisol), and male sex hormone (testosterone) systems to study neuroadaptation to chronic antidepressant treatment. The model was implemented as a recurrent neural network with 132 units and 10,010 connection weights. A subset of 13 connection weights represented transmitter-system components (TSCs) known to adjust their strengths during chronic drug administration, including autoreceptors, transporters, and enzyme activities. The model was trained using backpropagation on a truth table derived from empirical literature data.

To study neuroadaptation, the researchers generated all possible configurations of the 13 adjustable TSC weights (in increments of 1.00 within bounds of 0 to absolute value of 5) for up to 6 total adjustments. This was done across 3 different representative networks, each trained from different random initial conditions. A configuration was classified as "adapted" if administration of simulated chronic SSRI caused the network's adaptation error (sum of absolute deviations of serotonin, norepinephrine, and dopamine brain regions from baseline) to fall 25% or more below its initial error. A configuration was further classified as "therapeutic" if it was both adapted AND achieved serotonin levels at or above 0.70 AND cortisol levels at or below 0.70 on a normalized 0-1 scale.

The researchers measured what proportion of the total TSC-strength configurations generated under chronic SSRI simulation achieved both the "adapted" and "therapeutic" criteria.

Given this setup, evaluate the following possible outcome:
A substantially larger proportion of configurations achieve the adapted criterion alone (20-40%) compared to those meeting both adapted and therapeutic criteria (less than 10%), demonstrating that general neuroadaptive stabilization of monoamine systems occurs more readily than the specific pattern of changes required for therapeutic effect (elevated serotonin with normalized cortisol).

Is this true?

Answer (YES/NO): NO